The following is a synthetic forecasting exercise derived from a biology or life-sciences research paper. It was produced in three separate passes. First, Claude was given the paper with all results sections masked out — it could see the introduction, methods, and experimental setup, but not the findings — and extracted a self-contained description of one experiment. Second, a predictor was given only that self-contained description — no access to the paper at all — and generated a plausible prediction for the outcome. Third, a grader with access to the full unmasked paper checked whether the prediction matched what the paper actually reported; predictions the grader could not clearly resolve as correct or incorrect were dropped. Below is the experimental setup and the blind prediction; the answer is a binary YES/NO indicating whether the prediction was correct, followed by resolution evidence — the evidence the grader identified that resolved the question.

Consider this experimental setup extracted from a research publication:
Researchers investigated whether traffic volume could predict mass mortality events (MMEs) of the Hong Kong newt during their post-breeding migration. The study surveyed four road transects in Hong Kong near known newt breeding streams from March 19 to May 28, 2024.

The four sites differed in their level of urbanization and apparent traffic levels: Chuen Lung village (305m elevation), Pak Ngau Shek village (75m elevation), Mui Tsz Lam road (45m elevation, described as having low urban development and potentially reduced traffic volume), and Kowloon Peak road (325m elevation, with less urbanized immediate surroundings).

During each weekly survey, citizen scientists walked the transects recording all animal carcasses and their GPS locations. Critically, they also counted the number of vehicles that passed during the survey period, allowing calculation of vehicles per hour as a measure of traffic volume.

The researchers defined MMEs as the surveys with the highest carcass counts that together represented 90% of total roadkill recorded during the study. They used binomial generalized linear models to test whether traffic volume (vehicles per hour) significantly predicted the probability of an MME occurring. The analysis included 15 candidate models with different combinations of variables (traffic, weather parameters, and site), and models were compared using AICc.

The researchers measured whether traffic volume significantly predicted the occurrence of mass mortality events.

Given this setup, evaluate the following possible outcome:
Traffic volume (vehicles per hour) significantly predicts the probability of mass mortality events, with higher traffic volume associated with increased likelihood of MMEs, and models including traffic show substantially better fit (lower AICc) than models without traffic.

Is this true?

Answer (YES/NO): NO